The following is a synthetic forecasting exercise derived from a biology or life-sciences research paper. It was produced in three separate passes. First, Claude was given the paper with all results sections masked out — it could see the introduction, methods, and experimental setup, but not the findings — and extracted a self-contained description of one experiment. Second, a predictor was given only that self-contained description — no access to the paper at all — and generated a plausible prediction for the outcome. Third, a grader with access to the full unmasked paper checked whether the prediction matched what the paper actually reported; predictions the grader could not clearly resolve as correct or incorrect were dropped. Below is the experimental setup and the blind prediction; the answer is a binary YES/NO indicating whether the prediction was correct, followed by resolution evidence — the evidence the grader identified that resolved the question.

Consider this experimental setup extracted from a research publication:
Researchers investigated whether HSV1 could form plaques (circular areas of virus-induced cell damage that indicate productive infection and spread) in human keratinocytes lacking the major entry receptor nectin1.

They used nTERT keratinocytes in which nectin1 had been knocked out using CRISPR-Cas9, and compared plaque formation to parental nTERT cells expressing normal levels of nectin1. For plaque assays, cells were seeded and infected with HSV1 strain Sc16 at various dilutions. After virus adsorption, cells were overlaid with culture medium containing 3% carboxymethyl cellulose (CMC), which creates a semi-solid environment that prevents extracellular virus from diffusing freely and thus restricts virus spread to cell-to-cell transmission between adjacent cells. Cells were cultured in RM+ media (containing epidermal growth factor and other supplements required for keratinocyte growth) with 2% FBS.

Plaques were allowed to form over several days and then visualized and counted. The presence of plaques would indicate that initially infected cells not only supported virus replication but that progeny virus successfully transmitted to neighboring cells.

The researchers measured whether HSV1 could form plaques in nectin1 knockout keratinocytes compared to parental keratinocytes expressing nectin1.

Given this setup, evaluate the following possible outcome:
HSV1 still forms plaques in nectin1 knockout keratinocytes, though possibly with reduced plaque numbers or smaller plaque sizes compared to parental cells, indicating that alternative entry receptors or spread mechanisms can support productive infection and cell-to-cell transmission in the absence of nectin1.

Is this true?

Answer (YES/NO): YES